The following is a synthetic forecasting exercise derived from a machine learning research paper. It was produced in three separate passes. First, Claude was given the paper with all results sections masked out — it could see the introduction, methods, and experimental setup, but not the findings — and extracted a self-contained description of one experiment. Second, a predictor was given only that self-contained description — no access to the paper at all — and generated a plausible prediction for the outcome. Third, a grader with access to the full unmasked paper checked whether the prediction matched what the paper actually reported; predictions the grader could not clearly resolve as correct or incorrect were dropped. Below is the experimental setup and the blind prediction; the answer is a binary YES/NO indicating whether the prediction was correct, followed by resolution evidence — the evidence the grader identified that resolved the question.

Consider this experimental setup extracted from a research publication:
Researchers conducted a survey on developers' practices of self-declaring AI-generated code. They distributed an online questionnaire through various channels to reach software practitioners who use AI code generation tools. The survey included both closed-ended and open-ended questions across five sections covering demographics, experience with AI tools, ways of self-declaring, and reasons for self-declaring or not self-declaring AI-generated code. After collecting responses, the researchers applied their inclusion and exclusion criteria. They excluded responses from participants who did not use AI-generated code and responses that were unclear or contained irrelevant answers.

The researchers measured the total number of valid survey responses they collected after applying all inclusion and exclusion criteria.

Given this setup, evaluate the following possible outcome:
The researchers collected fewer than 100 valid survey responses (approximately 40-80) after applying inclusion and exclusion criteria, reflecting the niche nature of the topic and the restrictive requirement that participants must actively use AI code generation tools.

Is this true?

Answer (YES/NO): NO